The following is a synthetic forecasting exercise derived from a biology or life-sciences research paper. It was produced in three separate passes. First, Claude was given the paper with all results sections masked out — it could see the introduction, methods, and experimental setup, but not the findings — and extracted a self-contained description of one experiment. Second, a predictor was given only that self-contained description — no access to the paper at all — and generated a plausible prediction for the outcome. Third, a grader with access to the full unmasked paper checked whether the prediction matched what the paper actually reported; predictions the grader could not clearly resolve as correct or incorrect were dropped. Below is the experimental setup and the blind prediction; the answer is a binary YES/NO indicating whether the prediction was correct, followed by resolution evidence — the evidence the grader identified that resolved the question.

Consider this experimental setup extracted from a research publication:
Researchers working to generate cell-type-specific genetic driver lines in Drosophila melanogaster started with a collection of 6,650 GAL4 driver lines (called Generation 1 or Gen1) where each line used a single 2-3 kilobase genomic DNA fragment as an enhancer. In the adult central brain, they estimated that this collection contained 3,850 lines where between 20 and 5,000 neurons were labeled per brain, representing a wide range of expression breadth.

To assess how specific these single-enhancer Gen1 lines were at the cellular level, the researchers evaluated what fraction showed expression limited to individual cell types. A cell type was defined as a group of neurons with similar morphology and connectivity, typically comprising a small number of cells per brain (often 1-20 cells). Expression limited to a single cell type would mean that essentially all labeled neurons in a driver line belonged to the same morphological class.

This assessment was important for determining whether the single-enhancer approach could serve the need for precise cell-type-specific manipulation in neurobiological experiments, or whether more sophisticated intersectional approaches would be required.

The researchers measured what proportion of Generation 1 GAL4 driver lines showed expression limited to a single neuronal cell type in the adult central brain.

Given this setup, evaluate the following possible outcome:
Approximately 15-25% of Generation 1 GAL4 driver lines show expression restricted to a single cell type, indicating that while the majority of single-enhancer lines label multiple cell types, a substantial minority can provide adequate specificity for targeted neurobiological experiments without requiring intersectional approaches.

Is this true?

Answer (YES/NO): NO